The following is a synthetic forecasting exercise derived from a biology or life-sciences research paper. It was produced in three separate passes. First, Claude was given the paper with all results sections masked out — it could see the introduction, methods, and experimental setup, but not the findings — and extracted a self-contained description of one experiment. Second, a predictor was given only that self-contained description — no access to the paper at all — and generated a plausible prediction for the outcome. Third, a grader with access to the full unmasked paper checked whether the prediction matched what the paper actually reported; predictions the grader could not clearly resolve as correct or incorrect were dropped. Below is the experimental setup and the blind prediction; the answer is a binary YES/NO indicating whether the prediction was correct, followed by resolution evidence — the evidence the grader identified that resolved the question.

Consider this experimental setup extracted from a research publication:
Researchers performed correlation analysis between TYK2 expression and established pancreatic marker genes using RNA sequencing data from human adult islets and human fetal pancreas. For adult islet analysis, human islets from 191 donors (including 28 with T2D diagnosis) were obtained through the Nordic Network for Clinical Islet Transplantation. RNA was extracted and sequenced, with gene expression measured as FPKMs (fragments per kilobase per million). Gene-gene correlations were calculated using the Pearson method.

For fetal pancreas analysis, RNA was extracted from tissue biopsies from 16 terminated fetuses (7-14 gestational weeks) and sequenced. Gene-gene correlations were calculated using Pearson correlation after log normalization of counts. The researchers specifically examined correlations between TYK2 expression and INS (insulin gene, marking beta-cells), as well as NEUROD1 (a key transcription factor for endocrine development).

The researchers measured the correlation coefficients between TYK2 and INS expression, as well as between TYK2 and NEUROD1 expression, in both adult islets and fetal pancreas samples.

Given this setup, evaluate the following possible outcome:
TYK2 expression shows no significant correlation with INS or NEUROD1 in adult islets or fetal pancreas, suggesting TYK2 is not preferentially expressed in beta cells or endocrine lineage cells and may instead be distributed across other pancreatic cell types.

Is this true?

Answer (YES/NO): NO